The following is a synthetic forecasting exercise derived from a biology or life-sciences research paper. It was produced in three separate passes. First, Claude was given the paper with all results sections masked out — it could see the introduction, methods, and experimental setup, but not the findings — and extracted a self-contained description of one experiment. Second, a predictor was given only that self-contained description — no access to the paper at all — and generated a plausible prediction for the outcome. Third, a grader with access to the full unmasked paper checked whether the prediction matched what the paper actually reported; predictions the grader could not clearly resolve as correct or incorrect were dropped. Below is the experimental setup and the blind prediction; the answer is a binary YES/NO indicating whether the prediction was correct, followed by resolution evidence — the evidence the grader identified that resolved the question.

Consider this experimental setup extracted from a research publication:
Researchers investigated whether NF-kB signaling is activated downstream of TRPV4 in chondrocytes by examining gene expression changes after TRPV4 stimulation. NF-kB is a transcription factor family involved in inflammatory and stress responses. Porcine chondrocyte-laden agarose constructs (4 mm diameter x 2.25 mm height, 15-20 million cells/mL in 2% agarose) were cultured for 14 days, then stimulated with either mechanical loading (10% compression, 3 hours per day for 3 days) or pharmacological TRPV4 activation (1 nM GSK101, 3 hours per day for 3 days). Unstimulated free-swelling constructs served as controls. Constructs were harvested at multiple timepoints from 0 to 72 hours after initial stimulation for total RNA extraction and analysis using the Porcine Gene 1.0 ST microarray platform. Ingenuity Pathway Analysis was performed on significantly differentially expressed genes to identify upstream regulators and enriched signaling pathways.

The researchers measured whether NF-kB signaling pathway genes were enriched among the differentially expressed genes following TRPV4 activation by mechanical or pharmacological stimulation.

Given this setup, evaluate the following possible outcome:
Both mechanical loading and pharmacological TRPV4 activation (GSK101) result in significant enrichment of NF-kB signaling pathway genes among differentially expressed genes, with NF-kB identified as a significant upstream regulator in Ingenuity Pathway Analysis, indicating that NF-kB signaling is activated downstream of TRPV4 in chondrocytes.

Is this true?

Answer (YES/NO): YES